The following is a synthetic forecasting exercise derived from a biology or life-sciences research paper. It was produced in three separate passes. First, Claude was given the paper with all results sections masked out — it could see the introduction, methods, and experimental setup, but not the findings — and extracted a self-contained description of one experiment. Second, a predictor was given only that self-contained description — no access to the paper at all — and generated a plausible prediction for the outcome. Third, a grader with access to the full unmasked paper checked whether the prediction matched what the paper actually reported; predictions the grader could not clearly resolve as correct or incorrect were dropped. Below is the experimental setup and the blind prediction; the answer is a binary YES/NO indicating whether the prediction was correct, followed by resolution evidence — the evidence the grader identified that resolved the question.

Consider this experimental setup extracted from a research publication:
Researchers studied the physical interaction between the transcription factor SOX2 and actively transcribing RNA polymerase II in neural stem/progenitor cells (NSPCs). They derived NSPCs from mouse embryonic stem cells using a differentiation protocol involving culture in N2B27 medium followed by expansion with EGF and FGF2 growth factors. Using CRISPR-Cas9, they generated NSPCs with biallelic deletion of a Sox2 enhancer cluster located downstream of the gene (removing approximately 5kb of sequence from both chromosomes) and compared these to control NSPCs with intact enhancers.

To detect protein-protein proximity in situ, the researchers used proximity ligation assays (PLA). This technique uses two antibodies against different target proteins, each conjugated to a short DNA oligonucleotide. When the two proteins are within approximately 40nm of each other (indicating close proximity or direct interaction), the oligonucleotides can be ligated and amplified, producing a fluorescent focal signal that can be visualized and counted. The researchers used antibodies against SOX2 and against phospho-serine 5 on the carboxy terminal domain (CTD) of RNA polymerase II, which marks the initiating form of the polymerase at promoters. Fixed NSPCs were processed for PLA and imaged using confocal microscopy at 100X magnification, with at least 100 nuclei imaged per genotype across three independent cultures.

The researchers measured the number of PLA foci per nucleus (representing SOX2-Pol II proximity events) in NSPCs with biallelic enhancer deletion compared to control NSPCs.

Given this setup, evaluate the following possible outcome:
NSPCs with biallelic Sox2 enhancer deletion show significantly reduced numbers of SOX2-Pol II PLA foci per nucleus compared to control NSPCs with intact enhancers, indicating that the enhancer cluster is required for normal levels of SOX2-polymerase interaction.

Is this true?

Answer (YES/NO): YES